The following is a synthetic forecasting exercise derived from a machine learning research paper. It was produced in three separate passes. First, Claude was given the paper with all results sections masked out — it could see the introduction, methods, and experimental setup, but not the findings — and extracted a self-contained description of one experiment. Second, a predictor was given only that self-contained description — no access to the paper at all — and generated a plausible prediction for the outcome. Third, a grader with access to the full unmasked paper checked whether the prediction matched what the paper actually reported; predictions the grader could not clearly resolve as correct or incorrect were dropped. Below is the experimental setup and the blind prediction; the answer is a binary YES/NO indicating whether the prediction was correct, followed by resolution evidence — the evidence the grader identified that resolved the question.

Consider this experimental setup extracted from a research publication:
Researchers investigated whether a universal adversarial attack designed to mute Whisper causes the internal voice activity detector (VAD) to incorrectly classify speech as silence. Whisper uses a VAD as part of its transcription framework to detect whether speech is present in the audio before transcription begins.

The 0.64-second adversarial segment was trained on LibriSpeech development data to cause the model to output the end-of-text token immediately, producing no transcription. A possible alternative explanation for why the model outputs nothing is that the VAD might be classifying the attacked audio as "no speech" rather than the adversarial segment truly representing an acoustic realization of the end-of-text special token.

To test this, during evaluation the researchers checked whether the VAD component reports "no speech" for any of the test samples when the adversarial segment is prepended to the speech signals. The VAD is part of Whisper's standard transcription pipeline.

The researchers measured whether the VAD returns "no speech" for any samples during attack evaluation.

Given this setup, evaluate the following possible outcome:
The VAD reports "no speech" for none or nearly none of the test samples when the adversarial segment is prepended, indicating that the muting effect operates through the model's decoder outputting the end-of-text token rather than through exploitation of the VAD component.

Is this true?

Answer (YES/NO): YES